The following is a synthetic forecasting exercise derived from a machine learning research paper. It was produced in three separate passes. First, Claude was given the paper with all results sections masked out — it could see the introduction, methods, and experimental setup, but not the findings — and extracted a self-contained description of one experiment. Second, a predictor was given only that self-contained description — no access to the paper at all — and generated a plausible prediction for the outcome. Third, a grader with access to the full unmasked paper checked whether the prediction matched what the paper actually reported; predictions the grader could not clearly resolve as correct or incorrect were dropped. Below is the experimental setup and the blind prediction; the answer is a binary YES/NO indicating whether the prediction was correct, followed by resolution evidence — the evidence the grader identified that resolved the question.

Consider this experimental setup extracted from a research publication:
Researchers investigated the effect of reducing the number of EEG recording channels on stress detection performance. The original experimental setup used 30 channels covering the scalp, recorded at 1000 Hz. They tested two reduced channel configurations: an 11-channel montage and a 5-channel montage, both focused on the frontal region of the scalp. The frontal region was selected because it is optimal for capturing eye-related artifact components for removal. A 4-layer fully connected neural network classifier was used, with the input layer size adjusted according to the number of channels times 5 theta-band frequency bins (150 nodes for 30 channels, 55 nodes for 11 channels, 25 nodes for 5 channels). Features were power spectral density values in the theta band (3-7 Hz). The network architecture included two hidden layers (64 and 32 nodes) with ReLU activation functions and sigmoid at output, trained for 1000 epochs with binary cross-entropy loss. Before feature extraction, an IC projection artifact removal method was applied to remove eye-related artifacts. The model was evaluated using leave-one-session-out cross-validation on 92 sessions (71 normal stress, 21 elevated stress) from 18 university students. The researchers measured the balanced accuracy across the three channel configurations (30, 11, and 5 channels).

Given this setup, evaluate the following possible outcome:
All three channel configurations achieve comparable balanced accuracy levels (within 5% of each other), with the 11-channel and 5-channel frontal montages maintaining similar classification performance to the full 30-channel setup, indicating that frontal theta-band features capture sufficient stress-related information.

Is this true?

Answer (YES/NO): NO